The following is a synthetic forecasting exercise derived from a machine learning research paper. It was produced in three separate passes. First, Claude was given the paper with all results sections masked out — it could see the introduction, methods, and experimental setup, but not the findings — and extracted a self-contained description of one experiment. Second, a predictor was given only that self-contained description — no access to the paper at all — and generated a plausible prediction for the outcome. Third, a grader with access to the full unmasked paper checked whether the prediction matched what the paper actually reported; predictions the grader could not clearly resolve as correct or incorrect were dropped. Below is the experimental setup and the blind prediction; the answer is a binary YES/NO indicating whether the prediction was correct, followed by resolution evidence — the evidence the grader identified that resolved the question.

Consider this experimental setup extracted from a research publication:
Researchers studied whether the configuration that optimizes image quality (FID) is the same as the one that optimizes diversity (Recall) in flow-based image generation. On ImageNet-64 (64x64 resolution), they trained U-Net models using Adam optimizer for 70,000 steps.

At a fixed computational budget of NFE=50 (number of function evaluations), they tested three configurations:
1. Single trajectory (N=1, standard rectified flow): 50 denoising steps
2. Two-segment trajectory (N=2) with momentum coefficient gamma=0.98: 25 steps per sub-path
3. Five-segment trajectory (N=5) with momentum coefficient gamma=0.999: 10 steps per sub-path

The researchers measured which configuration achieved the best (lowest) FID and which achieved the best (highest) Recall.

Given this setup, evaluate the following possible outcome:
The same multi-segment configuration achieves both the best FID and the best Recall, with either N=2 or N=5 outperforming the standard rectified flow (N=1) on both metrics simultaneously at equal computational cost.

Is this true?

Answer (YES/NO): NO